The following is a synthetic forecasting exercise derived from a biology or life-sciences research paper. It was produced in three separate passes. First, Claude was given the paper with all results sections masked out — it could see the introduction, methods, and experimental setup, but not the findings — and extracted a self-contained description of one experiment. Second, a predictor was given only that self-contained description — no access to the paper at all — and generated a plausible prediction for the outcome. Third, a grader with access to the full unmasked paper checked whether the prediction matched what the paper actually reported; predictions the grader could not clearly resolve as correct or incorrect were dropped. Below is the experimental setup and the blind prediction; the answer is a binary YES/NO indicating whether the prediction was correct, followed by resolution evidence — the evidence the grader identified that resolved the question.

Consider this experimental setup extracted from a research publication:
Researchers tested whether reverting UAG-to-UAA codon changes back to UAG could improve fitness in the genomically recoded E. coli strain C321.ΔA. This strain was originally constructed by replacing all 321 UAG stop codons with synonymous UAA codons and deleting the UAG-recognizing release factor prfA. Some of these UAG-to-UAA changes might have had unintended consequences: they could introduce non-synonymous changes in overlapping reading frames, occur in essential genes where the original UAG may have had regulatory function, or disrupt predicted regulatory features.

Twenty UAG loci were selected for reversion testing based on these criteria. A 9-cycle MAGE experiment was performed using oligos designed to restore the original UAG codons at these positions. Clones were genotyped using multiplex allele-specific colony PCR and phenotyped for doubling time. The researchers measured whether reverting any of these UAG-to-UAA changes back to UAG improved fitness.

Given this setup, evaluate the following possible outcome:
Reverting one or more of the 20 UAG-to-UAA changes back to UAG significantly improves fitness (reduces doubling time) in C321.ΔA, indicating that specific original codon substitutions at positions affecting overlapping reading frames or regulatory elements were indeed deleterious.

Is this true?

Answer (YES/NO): NO